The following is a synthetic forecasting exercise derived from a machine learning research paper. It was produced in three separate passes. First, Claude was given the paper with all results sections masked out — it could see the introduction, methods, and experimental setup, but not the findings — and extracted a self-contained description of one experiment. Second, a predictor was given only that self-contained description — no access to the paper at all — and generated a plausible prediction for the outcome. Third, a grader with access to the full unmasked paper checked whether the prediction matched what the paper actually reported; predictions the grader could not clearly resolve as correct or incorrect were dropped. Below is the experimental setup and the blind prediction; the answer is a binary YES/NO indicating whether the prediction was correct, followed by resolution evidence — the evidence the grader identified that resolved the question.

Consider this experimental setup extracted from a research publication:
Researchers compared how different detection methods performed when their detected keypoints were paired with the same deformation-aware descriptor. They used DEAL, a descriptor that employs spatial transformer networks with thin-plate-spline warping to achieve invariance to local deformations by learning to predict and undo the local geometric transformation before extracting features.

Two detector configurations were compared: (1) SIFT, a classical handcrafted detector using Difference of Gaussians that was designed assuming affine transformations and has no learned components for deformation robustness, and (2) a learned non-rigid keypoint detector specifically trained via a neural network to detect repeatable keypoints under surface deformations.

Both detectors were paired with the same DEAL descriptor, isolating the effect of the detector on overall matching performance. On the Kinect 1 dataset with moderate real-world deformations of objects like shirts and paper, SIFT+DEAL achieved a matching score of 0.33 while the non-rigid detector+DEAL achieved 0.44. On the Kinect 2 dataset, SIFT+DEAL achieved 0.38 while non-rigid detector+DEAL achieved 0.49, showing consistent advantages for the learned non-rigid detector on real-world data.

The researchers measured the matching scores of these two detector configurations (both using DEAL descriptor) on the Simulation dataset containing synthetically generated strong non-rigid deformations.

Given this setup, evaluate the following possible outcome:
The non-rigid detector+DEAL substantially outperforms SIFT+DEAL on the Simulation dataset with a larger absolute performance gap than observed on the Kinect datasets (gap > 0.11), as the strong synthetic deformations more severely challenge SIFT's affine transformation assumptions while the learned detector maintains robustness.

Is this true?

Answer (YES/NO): NO